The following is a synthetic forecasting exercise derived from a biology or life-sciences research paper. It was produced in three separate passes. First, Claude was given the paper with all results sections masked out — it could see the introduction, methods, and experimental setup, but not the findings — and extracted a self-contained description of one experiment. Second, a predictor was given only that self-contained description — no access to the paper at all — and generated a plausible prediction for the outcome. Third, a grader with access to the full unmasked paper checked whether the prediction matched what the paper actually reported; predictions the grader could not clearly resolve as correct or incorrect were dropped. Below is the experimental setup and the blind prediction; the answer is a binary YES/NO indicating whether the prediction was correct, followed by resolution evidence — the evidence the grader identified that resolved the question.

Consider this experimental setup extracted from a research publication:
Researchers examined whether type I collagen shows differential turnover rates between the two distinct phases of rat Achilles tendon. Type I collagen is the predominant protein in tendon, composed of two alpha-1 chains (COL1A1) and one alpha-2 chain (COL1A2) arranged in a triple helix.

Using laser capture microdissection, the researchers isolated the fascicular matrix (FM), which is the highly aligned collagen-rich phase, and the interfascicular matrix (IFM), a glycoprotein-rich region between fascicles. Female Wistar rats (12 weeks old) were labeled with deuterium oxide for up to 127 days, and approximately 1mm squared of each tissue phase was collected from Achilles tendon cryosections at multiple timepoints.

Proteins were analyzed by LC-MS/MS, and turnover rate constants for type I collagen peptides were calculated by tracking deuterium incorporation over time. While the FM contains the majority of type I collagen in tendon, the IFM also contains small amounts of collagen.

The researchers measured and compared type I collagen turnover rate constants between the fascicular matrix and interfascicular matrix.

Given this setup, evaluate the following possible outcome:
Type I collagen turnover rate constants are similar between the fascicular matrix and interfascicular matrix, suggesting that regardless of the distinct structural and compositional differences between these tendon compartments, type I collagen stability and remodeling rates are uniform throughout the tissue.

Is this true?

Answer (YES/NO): NO